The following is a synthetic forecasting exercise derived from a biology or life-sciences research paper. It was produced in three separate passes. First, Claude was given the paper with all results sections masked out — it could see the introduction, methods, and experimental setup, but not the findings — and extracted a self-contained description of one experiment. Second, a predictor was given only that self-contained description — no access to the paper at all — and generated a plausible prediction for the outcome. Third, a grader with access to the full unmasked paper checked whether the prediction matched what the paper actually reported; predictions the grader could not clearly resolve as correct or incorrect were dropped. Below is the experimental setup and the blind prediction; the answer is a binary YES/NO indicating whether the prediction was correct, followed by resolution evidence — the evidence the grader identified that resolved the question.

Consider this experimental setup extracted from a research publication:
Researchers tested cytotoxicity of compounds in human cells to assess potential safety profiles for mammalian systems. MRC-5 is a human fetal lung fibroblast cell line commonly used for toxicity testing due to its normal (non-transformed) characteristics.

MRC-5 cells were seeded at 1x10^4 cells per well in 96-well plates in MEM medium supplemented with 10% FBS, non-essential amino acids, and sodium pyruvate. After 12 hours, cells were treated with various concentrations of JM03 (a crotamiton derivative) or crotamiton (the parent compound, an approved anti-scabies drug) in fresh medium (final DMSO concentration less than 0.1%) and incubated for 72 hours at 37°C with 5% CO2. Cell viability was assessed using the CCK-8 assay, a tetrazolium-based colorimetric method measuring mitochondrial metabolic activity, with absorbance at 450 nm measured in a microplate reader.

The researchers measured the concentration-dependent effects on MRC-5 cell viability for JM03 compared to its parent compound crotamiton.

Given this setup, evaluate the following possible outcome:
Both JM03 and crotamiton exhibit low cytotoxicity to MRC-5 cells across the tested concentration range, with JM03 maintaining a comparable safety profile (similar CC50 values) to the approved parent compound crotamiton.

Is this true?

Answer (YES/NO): YES